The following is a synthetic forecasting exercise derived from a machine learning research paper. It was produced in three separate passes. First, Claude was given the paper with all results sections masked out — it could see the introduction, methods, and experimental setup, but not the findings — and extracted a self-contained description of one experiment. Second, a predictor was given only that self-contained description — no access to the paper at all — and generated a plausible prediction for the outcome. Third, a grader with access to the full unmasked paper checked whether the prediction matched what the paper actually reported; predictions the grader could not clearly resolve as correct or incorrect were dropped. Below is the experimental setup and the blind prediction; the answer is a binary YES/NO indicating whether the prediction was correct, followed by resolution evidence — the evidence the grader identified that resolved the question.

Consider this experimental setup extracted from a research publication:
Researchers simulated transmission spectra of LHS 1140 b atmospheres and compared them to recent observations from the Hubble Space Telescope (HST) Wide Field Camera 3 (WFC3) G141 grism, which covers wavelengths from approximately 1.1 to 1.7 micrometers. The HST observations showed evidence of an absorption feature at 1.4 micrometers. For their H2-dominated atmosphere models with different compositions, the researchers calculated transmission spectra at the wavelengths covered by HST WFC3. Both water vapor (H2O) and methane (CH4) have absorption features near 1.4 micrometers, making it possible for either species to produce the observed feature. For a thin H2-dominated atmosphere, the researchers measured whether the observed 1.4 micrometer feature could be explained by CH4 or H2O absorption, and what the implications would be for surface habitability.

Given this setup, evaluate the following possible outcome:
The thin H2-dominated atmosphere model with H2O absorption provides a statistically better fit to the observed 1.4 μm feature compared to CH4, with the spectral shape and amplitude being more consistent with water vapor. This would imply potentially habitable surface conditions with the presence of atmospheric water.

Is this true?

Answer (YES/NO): NO